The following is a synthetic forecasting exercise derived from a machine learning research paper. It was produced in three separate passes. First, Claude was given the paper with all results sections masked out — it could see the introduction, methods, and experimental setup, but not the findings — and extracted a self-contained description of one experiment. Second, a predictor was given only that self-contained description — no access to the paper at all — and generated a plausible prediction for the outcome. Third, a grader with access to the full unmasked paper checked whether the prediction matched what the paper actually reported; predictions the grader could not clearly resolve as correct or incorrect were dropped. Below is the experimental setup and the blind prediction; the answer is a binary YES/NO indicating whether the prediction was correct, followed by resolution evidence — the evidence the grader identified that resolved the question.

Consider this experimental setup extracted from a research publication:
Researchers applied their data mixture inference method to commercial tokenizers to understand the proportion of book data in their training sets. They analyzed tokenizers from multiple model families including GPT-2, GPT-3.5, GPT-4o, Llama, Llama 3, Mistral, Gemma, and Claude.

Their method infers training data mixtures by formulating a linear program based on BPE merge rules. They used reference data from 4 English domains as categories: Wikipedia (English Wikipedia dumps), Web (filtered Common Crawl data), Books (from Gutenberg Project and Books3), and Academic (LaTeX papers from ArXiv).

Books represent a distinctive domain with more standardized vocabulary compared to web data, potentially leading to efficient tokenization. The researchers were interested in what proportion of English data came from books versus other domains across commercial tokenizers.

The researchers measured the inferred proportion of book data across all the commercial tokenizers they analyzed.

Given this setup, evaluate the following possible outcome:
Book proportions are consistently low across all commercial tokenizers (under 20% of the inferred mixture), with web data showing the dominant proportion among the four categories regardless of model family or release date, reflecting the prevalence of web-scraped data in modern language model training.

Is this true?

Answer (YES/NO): NO